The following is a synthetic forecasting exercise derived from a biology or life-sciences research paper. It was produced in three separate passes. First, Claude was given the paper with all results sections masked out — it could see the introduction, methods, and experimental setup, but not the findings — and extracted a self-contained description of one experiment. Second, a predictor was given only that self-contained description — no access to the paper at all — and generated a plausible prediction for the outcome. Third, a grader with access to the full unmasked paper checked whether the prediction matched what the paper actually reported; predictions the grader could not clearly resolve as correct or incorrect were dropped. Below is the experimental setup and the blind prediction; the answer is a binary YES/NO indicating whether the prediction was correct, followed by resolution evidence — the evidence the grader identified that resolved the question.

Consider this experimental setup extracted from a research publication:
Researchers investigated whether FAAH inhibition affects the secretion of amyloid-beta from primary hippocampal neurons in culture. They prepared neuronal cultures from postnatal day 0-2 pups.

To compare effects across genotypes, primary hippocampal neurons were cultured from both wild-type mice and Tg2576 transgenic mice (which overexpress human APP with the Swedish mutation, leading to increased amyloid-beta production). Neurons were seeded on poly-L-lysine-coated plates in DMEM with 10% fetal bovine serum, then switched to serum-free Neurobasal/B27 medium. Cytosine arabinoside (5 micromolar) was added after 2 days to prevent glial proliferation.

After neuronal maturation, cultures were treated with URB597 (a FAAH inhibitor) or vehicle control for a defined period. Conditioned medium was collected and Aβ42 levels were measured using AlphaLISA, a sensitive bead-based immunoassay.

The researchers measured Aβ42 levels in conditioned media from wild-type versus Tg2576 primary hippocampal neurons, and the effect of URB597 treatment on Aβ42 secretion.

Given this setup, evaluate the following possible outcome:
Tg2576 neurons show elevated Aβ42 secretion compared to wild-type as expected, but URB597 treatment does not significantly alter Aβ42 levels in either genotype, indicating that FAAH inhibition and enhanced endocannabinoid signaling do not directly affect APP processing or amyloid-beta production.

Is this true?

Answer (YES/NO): NO